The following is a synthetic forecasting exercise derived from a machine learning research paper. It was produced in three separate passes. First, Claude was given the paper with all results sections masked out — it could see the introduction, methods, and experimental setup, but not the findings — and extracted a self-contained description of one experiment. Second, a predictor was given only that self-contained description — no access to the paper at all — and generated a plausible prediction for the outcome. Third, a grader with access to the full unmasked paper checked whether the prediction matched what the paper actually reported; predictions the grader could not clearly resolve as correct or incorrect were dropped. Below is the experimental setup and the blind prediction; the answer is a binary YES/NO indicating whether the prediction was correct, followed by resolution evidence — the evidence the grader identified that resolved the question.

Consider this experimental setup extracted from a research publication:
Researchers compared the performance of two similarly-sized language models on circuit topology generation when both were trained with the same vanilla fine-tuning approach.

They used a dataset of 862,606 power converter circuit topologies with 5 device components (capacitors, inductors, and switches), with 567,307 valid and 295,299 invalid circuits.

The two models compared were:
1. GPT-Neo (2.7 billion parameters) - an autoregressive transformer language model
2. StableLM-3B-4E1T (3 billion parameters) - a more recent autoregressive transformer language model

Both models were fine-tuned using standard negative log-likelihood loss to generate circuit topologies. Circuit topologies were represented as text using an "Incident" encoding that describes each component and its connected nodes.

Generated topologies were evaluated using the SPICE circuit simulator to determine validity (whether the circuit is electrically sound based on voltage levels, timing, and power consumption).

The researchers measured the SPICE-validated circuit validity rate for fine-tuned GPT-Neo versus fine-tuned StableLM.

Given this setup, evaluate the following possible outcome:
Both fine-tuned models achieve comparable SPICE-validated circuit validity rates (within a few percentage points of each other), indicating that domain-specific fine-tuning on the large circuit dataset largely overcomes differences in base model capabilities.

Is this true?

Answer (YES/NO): YES